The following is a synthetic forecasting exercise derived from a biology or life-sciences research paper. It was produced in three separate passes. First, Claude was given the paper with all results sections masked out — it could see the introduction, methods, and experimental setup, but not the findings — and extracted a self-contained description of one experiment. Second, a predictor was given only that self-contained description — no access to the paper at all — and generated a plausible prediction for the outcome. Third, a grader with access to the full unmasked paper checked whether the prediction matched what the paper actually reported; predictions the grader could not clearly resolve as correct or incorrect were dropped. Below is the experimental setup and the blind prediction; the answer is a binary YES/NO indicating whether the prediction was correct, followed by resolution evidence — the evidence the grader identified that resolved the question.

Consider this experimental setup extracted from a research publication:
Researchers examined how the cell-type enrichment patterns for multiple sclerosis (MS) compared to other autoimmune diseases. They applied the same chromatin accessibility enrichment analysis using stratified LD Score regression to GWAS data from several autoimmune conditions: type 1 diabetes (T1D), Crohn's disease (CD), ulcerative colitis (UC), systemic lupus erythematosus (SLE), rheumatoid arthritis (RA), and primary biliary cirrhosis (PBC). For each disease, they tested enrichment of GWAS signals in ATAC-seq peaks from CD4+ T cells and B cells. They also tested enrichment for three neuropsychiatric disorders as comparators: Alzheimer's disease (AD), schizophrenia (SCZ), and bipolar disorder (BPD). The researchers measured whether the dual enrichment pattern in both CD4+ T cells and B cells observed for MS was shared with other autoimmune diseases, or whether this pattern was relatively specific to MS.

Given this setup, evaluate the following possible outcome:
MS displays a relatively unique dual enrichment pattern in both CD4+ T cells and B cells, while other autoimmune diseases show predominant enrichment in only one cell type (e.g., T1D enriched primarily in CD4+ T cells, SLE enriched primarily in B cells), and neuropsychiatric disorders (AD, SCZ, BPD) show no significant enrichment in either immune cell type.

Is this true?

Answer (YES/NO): NO